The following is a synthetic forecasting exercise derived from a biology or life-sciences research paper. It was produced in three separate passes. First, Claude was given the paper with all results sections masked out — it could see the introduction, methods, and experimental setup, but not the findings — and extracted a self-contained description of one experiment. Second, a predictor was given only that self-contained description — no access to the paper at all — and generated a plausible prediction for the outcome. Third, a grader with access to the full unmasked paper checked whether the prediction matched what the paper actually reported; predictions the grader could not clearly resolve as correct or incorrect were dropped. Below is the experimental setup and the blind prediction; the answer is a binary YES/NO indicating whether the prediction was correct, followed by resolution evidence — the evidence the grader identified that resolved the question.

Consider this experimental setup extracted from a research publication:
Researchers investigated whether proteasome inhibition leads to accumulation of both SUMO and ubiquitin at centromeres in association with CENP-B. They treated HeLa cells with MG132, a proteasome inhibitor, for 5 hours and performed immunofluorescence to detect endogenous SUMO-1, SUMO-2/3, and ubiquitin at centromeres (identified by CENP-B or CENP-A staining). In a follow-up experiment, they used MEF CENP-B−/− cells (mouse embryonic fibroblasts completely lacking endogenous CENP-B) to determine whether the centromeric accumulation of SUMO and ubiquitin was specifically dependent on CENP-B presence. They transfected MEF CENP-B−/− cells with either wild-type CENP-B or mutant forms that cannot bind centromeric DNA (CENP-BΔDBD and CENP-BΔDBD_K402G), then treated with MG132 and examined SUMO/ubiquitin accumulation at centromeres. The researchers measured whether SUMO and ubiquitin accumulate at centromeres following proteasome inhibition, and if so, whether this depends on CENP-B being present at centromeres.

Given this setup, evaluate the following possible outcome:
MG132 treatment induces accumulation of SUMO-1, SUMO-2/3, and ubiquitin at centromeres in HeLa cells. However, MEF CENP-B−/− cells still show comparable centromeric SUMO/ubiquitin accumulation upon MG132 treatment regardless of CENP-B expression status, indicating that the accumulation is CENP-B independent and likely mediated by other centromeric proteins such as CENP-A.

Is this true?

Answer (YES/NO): NO